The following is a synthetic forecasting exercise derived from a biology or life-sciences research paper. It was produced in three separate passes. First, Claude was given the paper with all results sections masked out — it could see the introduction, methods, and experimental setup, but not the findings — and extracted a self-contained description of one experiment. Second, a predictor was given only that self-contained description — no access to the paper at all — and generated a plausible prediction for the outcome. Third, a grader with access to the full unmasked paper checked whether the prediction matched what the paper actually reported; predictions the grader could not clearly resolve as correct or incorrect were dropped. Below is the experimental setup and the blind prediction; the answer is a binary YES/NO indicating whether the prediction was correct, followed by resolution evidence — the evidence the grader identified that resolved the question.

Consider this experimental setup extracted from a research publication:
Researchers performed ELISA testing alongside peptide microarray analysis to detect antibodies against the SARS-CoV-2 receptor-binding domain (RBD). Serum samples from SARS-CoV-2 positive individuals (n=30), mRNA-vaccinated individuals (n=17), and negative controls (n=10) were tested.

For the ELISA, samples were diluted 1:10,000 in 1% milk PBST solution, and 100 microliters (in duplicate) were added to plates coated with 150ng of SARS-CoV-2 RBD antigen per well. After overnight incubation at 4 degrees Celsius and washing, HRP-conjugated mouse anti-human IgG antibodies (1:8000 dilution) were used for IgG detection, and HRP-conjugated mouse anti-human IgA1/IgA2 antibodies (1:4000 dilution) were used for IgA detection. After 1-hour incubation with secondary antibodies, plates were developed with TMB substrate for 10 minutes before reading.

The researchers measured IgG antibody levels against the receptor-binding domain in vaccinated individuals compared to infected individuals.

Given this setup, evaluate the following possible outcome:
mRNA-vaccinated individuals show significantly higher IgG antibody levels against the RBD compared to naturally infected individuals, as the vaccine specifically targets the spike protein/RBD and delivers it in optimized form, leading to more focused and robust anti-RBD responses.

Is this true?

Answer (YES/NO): NO